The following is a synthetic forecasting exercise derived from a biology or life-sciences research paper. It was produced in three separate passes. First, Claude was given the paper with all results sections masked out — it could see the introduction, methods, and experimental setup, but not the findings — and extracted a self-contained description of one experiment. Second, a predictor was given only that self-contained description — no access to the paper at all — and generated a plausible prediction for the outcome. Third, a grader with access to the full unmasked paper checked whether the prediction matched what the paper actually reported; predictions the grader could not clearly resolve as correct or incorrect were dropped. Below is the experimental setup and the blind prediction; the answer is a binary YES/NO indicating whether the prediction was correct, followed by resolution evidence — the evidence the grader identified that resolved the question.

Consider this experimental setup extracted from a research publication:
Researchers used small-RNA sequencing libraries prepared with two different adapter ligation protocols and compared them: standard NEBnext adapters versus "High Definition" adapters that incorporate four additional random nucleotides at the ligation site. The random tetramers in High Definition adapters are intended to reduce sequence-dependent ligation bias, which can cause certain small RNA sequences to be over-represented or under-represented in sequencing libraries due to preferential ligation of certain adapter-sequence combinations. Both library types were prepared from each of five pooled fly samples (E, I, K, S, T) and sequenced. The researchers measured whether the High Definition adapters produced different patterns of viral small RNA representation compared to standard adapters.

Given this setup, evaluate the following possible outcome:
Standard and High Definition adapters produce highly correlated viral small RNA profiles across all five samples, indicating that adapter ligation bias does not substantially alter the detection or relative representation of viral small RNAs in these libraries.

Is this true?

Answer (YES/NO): YES